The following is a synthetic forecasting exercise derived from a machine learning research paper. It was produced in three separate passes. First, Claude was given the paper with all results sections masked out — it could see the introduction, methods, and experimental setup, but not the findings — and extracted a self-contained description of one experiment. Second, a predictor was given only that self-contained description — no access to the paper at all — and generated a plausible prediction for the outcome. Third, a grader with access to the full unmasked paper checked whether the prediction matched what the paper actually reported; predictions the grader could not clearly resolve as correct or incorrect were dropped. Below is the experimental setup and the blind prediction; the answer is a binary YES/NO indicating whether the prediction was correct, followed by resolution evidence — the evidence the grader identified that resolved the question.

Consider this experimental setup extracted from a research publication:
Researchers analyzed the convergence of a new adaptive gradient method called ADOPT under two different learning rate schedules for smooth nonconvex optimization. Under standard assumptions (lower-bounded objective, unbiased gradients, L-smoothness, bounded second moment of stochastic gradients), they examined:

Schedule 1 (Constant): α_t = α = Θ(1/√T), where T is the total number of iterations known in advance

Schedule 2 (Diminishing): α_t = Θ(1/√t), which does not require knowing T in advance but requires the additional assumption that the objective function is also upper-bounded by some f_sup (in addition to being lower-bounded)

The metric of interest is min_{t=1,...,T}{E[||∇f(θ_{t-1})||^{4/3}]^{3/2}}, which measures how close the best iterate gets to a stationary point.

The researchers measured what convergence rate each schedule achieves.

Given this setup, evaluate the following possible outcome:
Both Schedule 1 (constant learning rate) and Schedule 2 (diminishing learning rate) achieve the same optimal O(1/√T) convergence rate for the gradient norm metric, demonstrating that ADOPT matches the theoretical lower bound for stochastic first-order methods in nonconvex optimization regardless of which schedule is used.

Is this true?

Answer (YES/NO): YES